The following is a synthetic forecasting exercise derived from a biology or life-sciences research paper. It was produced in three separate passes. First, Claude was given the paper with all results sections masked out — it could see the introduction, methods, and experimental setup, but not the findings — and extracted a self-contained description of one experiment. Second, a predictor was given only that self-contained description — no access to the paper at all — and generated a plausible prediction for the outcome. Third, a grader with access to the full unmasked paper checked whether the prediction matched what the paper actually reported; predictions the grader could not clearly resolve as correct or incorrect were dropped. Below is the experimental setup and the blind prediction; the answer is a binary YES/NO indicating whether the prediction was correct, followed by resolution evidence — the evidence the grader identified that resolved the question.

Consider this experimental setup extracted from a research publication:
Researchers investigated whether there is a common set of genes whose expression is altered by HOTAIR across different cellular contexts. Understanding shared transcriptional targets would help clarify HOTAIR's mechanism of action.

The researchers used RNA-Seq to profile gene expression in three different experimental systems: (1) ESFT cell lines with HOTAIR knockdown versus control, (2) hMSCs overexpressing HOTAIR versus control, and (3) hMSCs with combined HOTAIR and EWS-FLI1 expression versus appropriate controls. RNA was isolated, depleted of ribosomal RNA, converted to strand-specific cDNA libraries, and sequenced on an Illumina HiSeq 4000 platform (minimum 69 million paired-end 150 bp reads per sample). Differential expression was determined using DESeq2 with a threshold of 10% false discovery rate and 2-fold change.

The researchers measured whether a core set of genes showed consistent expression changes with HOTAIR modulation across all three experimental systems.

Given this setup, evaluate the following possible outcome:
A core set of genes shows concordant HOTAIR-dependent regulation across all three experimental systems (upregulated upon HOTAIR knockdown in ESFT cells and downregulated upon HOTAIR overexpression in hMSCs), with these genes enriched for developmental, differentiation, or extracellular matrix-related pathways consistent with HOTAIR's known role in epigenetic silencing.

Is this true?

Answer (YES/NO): NO